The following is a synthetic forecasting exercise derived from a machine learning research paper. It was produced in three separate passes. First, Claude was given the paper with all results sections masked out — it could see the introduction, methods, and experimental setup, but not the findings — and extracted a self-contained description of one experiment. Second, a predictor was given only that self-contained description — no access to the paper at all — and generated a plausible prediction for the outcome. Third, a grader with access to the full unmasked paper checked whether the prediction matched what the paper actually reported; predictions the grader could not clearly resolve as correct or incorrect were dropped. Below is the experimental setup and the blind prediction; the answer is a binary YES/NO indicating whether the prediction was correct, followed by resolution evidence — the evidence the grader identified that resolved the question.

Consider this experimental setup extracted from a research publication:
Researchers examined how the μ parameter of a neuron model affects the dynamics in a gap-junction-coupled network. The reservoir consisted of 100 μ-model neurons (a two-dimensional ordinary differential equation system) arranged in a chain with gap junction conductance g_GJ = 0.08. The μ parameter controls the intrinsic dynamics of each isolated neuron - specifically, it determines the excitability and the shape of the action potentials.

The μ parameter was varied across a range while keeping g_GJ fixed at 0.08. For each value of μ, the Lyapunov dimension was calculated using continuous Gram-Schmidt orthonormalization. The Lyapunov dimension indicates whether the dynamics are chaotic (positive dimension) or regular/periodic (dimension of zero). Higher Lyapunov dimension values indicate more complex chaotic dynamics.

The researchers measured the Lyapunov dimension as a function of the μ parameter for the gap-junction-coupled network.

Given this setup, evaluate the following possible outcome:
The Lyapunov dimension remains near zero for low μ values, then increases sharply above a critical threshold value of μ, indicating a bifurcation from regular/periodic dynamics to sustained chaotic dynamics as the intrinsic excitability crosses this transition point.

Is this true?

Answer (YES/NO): NO